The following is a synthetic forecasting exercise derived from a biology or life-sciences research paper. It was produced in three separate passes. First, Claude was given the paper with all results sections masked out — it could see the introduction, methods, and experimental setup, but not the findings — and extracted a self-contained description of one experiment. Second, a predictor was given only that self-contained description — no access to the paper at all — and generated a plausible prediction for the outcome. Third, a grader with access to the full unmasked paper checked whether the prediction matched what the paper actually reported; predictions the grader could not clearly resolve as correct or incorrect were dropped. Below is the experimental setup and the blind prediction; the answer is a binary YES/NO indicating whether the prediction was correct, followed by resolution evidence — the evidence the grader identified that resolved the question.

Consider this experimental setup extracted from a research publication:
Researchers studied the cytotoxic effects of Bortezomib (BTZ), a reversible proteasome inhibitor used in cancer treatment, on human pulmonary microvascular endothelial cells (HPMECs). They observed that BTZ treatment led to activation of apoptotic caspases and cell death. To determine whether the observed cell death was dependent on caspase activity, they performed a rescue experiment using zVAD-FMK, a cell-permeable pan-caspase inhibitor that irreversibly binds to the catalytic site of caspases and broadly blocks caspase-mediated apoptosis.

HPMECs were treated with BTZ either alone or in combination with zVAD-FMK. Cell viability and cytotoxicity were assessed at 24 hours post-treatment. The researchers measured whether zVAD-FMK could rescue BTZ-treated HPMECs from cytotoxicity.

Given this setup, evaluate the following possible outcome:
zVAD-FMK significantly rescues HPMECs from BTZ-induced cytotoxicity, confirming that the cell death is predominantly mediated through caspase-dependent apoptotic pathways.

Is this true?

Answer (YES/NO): YES